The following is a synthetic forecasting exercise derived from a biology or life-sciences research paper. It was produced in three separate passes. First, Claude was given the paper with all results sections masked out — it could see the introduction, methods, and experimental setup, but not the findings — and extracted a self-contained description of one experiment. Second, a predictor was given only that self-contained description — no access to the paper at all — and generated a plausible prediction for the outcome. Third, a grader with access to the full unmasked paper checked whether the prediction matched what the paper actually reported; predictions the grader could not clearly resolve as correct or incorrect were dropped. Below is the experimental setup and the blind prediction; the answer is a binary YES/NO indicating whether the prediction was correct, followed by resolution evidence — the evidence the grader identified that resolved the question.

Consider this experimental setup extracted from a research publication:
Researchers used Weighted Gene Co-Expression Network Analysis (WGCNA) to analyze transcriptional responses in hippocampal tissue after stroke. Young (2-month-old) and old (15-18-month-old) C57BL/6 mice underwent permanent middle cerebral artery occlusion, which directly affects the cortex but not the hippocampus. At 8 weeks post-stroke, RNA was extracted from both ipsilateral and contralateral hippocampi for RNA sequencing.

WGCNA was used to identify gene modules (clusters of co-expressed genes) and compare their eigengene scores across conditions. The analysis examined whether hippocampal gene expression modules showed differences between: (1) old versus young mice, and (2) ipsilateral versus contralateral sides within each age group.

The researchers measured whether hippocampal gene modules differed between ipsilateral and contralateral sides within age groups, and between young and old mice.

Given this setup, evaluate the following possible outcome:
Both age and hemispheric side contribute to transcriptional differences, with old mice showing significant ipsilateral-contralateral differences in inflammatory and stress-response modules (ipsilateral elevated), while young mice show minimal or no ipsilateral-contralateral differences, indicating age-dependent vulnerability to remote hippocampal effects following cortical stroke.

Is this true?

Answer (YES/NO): NO